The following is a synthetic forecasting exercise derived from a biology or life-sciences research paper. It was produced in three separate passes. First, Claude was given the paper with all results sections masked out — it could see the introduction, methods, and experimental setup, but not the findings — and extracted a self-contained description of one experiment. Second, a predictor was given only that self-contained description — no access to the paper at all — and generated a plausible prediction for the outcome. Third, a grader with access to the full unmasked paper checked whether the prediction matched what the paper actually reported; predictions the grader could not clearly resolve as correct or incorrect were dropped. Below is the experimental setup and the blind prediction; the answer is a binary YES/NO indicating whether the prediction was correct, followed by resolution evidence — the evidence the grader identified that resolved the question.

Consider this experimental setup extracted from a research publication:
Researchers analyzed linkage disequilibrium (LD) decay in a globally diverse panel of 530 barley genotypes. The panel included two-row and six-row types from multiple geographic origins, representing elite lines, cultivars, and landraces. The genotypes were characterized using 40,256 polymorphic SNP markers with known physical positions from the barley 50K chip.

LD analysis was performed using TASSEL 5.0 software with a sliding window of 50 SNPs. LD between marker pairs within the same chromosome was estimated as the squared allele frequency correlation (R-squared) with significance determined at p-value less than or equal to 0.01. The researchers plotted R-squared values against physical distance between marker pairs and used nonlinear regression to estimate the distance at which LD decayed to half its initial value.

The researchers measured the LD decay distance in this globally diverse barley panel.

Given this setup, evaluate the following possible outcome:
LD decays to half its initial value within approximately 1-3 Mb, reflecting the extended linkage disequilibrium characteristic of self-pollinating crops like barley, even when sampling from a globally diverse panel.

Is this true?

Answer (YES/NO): NO